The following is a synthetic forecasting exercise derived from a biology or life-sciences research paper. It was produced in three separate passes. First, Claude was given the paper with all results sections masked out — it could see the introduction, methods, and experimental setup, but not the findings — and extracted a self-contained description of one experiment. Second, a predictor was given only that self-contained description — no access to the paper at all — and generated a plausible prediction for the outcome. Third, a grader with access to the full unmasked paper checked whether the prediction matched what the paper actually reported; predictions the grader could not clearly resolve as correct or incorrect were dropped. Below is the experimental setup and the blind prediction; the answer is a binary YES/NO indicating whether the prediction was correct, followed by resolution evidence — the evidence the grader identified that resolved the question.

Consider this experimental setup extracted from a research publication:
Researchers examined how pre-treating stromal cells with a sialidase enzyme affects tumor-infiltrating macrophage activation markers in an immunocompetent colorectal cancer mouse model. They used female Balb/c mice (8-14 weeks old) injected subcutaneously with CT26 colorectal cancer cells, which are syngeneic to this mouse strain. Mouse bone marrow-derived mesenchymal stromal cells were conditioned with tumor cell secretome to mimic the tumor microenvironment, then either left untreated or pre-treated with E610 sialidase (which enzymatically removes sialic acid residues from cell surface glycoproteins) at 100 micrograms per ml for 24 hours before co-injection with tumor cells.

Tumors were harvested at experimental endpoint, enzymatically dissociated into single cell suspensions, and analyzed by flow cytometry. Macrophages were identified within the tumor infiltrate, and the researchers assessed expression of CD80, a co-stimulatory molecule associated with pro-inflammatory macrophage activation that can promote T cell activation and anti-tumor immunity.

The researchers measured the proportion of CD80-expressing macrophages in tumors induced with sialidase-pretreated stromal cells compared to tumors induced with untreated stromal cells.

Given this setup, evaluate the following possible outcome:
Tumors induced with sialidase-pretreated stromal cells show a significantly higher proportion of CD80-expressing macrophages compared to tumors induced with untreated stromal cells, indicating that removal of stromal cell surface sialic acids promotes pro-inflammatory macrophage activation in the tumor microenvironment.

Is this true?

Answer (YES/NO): YES